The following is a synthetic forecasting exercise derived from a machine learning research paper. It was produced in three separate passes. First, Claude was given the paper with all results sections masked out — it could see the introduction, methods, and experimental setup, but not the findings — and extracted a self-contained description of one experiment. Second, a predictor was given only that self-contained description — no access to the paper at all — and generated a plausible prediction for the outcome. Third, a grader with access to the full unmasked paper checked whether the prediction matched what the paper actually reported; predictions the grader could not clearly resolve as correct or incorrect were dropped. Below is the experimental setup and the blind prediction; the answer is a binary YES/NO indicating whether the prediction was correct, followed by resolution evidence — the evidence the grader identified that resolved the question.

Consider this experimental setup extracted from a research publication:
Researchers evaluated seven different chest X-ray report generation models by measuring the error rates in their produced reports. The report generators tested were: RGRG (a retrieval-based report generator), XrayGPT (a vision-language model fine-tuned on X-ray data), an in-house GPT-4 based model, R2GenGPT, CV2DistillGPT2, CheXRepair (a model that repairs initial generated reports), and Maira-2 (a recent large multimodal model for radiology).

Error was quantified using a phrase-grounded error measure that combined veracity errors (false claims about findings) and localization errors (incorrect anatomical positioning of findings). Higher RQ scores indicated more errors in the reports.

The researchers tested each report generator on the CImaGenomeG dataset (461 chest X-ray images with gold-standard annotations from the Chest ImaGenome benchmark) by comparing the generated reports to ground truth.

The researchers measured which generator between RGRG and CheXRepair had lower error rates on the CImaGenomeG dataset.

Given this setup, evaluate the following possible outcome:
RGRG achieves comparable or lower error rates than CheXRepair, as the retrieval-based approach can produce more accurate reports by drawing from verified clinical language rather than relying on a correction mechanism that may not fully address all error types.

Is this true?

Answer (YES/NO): YES